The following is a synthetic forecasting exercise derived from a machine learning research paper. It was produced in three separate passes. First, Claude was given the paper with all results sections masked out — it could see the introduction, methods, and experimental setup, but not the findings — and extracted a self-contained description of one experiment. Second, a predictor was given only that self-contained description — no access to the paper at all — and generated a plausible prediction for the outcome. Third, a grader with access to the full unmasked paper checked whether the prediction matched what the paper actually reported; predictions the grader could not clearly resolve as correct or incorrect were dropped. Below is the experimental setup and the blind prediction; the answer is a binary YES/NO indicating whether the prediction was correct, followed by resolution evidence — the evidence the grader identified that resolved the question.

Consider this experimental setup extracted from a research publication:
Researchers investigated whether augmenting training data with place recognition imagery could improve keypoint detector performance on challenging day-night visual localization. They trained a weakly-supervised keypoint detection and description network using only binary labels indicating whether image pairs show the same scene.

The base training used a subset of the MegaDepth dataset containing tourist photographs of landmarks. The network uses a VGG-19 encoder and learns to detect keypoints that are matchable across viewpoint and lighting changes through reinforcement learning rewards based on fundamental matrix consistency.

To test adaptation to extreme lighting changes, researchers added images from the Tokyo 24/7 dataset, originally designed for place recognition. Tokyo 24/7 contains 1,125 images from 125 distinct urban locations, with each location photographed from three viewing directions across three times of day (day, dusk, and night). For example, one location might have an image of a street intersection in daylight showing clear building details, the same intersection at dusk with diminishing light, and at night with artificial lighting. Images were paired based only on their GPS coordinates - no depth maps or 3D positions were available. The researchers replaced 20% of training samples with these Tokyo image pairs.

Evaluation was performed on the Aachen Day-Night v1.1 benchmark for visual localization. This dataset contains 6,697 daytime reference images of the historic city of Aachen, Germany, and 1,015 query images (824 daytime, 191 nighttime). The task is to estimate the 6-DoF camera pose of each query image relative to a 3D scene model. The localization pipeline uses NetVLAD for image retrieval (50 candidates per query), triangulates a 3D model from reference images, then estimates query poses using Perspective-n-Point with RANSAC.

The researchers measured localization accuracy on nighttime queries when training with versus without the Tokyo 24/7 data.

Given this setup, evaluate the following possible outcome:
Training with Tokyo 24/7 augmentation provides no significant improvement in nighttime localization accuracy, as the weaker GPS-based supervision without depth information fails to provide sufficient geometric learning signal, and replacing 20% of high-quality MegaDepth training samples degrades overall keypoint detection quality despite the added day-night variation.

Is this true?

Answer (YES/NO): NO